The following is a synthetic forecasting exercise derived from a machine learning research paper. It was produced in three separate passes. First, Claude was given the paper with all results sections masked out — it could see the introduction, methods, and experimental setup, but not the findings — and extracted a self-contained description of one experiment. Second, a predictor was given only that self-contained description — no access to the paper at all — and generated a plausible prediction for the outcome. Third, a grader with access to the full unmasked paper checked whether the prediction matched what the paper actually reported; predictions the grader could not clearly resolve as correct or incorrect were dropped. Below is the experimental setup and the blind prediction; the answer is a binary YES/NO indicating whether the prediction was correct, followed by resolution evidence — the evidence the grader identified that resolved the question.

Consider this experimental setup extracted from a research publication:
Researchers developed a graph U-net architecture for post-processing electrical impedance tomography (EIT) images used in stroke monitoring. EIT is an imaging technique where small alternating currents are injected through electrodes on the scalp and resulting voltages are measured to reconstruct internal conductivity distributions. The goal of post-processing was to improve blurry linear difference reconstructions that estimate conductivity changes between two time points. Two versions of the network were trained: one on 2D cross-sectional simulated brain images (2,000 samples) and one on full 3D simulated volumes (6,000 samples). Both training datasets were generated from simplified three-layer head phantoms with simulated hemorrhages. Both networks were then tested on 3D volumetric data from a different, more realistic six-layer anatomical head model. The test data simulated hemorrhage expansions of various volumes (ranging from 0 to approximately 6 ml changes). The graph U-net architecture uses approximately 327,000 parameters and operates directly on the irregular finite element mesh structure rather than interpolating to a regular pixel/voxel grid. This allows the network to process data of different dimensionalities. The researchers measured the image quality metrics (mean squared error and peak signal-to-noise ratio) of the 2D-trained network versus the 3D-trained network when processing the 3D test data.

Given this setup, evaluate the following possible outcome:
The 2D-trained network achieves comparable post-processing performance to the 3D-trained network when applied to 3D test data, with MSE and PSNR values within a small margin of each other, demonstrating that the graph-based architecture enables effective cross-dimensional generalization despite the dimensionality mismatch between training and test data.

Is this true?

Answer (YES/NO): YES